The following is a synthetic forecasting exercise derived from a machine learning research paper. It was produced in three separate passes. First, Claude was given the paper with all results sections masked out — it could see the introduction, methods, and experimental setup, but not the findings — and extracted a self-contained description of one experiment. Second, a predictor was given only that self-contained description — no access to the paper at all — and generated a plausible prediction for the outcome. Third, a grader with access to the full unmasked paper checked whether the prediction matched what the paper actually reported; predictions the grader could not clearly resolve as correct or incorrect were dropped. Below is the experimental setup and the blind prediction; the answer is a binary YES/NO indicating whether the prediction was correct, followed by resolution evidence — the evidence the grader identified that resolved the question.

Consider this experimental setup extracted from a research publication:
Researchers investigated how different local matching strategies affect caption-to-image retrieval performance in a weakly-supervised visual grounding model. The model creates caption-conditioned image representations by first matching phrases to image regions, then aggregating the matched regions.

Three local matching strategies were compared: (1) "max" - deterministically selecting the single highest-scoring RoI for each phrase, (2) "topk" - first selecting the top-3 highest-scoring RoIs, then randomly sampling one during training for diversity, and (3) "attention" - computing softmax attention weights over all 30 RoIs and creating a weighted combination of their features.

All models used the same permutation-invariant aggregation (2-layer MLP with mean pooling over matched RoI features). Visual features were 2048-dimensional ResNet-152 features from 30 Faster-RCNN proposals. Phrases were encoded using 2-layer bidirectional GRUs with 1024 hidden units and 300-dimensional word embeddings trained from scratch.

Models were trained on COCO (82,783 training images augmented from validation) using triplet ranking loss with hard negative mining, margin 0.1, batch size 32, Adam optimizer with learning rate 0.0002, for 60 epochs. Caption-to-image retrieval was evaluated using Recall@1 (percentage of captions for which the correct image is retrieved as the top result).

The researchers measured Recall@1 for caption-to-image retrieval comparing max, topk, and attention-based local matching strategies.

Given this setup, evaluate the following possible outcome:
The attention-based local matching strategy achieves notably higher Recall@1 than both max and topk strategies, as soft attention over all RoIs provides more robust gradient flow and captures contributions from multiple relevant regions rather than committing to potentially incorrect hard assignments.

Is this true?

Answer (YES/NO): NO